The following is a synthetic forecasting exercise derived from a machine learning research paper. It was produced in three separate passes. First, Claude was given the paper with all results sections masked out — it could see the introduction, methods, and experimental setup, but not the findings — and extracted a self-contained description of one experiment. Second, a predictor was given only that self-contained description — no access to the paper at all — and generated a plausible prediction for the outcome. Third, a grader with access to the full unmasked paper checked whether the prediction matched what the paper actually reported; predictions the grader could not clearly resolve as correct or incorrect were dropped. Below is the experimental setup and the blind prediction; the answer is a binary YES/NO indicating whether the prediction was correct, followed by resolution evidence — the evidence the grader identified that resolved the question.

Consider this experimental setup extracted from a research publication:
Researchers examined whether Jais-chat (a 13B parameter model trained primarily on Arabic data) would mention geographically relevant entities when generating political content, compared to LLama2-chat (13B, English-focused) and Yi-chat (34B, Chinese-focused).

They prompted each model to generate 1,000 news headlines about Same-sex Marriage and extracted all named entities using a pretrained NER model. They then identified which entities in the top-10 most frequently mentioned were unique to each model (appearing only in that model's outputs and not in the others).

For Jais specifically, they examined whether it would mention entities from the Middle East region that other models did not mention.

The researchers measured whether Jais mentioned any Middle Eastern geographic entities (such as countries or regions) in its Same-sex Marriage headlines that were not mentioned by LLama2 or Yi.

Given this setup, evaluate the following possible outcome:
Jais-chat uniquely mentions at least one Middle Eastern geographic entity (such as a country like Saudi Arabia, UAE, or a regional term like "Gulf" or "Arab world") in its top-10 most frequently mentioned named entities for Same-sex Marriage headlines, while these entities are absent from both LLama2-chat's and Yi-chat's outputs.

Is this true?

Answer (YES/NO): YES